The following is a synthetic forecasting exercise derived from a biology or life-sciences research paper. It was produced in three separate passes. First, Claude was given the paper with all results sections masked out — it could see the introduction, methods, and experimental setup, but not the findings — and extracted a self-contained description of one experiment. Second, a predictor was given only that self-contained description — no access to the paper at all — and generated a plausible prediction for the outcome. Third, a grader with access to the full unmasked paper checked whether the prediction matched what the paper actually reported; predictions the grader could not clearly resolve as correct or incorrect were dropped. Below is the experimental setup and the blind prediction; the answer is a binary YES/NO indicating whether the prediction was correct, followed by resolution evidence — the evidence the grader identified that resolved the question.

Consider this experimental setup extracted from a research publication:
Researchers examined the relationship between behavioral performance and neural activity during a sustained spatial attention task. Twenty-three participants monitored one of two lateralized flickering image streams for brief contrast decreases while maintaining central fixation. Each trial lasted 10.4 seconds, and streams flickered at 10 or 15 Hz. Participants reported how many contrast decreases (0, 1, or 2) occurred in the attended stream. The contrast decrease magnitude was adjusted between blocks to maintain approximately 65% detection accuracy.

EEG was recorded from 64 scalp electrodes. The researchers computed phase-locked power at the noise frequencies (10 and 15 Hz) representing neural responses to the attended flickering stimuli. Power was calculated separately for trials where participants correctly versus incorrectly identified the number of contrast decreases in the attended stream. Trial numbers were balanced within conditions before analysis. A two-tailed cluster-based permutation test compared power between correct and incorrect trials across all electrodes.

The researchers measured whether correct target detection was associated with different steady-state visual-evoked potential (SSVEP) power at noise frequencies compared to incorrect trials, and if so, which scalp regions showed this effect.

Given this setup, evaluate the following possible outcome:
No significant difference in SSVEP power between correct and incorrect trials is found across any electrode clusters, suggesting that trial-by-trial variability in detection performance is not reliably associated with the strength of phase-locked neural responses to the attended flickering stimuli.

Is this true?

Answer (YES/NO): NO